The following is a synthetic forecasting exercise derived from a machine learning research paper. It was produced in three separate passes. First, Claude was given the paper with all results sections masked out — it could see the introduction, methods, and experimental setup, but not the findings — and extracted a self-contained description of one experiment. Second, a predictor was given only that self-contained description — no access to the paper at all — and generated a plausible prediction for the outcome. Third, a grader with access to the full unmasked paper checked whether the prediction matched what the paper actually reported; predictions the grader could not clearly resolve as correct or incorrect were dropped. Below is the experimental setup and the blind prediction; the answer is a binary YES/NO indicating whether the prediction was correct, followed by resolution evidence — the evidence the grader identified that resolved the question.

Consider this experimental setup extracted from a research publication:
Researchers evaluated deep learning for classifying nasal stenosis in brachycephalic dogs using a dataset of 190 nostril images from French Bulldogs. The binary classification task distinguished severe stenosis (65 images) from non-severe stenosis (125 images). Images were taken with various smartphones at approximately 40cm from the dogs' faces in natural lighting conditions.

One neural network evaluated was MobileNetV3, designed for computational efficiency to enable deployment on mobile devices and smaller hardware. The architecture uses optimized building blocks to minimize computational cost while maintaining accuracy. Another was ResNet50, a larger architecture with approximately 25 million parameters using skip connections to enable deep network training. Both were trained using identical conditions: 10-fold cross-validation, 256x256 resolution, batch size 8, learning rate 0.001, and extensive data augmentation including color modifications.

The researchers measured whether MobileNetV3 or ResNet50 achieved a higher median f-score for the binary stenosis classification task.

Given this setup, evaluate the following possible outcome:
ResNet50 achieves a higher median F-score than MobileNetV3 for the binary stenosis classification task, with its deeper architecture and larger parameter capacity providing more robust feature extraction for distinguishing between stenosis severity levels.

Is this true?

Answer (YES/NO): YES